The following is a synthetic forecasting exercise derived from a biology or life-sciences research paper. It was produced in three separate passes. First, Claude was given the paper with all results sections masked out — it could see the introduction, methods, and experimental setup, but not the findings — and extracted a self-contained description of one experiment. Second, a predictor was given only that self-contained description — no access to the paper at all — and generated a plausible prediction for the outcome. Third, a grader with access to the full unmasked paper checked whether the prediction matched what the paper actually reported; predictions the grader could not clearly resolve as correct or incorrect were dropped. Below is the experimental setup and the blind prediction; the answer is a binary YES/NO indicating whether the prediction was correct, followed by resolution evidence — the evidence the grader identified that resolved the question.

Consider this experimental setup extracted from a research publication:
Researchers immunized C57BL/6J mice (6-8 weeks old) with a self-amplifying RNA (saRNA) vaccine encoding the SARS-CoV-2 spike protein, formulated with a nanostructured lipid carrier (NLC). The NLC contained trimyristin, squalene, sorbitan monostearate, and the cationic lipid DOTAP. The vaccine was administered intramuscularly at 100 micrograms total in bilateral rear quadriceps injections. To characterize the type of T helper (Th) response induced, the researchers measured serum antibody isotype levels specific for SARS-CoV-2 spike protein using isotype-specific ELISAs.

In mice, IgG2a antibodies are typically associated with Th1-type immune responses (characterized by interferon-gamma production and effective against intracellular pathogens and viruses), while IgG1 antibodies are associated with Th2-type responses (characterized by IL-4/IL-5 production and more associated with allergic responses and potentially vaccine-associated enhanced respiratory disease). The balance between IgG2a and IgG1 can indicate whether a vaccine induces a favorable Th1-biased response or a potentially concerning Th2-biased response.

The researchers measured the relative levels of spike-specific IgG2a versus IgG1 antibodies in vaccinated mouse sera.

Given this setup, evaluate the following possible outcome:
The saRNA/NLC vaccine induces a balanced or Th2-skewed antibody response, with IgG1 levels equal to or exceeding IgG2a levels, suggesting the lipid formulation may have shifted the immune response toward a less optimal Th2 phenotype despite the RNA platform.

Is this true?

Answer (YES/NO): NO